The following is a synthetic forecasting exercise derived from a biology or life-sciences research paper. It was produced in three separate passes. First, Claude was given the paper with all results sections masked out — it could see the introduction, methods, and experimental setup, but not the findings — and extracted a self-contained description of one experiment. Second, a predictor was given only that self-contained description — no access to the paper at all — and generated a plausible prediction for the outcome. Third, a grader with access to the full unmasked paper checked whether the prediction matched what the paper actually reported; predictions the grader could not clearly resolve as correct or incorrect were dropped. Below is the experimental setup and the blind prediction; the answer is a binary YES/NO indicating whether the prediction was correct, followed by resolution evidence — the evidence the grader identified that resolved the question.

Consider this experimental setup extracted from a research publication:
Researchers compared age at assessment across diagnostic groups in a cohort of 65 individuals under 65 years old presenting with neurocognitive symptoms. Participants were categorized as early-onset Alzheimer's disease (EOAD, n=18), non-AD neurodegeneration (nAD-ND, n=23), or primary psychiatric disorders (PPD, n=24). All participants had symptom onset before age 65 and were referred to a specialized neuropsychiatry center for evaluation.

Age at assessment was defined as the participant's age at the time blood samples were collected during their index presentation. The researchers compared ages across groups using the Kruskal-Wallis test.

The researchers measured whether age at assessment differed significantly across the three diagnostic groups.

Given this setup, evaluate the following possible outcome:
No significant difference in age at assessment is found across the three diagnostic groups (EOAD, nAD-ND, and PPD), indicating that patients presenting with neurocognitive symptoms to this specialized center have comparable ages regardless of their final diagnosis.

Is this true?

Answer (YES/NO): YES